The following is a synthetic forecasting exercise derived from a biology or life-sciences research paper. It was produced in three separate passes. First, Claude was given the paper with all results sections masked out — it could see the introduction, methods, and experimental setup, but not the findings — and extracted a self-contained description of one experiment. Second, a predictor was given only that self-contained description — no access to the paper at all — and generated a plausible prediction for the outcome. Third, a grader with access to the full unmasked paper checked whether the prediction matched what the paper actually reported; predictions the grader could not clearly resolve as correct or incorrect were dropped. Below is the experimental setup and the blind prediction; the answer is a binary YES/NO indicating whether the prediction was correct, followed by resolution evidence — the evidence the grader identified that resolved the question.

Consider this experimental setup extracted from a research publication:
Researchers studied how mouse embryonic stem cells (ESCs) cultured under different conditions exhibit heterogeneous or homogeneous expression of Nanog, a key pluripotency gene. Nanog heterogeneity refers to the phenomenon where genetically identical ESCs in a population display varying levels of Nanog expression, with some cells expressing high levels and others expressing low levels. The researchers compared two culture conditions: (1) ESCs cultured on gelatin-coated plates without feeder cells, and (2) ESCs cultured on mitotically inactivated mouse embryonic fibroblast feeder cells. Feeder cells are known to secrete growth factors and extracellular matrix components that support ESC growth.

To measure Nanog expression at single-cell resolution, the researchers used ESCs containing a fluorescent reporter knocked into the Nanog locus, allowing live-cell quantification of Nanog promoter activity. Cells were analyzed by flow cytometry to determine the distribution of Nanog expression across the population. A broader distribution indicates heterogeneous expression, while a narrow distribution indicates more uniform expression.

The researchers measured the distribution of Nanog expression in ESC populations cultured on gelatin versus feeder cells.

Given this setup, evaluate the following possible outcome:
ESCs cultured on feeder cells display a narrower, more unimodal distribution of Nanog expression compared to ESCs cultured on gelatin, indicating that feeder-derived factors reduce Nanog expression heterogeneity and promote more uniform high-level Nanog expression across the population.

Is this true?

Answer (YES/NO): YES